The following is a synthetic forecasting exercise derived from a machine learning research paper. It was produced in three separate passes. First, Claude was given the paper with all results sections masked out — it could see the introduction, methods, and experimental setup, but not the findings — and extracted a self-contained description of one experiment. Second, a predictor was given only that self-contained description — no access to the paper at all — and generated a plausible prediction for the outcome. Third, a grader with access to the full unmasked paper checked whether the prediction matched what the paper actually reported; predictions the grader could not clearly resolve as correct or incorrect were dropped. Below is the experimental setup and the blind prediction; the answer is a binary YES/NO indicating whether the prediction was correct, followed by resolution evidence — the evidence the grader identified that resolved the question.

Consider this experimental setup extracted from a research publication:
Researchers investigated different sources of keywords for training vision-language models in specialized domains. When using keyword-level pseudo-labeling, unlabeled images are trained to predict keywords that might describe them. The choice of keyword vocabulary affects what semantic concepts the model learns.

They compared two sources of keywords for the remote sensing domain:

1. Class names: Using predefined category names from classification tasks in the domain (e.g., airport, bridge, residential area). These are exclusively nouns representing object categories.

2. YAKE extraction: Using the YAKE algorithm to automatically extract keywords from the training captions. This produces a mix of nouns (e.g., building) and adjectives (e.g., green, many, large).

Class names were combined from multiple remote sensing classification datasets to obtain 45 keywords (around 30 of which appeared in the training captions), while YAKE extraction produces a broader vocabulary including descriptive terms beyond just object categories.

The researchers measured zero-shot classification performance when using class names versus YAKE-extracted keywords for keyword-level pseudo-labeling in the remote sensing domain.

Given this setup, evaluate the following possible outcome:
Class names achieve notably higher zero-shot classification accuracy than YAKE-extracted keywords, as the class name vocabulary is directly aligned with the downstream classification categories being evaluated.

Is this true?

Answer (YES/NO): NO